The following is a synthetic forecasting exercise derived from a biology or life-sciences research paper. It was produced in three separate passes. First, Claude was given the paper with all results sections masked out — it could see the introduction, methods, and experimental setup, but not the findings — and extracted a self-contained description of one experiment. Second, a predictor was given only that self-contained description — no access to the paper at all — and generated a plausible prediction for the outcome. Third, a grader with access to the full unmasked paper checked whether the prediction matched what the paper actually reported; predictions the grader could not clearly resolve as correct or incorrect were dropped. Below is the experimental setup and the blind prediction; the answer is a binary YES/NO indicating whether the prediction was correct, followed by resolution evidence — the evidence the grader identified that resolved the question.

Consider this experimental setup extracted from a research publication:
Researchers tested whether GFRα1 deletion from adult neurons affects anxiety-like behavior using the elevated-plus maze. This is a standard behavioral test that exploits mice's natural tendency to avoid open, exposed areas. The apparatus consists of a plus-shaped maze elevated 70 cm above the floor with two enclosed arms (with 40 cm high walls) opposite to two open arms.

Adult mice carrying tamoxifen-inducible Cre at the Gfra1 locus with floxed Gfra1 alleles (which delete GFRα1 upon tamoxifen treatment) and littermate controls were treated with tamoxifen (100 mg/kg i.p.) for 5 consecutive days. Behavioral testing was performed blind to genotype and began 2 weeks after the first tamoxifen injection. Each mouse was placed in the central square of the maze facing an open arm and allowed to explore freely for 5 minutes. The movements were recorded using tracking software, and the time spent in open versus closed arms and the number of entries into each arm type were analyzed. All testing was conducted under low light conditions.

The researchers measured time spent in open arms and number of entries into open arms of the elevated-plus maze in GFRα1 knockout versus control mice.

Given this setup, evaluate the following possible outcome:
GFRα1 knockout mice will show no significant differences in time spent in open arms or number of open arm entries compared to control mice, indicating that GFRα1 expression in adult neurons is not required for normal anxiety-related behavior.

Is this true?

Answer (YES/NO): NO